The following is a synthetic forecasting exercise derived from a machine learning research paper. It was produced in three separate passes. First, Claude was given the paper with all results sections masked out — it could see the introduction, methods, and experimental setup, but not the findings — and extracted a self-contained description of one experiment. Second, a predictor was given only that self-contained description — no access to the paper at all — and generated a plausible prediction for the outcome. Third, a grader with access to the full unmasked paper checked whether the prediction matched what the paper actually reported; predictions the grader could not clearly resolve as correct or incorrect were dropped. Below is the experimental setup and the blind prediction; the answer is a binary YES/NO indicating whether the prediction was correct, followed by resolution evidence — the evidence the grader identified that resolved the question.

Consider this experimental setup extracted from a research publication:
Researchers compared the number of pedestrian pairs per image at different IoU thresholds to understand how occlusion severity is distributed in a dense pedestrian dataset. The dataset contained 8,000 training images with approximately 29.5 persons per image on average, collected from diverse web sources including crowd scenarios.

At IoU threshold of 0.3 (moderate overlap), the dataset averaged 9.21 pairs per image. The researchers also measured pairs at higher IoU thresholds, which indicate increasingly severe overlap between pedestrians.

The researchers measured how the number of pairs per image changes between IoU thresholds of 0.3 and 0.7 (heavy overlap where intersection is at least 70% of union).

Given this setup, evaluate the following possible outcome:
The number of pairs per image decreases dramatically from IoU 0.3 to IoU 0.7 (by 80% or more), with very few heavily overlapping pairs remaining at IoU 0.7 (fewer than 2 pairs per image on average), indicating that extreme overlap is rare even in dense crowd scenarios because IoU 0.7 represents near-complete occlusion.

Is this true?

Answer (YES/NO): YES